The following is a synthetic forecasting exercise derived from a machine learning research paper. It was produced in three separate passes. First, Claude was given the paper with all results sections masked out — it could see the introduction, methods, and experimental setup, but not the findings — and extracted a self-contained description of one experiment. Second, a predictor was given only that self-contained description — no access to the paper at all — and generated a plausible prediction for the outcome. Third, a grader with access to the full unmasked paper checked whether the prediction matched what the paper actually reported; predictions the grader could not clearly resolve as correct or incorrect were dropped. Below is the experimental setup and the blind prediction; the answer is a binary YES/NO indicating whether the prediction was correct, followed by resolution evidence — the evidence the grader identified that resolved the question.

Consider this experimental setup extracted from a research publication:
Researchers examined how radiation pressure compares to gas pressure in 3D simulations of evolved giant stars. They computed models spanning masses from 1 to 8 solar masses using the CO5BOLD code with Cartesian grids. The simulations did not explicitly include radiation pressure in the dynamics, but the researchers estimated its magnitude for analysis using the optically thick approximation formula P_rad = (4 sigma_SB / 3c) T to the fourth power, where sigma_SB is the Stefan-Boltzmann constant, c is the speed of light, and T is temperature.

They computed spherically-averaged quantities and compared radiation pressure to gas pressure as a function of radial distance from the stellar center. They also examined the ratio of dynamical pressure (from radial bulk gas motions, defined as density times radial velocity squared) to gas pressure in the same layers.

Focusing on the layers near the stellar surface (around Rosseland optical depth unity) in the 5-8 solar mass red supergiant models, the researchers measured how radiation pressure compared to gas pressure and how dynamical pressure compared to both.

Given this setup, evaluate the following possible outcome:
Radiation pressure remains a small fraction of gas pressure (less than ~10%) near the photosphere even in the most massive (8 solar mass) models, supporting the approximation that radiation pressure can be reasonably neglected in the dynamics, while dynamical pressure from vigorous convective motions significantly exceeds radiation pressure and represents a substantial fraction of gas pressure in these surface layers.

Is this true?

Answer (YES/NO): NO